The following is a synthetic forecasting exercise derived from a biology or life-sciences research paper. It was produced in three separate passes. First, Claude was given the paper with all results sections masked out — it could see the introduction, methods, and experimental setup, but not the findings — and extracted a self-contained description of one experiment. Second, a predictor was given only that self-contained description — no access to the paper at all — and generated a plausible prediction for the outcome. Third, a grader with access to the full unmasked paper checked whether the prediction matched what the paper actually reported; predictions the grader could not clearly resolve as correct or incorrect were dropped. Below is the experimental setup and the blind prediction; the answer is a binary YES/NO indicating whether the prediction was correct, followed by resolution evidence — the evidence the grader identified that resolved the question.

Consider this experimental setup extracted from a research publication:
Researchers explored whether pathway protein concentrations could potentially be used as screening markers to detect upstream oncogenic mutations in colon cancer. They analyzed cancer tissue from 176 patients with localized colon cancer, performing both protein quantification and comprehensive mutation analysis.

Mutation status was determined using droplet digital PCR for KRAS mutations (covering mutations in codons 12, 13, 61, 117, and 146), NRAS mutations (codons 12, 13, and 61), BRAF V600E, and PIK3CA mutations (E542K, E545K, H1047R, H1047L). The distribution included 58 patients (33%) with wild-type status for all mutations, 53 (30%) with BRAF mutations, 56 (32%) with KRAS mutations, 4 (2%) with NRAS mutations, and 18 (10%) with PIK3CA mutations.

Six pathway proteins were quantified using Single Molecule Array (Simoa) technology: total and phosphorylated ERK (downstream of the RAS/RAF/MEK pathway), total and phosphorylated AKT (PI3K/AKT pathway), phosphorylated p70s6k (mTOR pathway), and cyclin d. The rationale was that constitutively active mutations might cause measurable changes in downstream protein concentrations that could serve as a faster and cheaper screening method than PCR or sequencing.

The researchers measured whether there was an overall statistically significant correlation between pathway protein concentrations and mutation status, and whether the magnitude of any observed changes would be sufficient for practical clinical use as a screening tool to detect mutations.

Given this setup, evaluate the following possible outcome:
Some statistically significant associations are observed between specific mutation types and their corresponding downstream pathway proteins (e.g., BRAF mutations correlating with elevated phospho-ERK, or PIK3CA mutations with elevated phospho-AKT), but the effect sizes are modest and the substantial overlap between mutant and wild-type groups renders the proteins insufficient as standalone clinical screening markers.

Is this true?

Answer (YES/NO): NO